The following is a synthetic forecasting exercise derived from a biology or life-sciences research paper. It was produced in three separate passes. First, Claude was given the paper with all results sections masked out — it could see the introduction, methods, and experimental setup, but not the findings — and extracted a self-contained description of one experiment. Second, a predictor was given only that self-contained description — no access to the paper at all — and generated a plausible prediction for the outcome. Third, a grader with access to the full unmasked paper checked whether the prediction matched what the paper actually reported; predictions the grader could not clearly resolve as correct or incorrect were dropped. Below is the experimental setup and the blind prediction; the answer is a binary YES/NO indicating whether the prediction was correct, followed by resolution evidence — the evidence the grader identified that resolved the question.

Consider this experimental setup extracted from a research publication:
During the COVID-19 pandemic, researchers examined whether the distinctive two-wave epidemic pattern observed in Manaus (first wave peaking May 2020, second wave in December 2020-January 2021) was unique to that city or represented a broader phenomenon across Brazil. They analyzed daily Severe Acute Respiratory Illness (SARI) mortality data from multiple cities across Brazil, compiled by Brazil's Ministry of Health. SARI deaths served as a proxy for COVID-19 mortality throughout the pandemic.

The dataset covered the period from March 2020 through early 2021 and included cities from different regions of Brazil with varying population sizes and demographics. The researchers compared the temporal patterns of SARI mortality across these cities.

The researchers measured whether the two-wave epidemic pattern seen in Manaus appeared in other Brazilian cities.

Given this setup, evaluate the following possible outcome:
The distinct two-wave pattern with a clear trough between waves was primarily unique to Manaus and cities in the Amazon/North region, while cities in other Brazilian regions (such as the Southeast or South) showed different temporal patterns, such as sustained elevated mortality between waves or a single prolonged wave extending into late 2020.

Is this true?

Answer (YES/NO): NO